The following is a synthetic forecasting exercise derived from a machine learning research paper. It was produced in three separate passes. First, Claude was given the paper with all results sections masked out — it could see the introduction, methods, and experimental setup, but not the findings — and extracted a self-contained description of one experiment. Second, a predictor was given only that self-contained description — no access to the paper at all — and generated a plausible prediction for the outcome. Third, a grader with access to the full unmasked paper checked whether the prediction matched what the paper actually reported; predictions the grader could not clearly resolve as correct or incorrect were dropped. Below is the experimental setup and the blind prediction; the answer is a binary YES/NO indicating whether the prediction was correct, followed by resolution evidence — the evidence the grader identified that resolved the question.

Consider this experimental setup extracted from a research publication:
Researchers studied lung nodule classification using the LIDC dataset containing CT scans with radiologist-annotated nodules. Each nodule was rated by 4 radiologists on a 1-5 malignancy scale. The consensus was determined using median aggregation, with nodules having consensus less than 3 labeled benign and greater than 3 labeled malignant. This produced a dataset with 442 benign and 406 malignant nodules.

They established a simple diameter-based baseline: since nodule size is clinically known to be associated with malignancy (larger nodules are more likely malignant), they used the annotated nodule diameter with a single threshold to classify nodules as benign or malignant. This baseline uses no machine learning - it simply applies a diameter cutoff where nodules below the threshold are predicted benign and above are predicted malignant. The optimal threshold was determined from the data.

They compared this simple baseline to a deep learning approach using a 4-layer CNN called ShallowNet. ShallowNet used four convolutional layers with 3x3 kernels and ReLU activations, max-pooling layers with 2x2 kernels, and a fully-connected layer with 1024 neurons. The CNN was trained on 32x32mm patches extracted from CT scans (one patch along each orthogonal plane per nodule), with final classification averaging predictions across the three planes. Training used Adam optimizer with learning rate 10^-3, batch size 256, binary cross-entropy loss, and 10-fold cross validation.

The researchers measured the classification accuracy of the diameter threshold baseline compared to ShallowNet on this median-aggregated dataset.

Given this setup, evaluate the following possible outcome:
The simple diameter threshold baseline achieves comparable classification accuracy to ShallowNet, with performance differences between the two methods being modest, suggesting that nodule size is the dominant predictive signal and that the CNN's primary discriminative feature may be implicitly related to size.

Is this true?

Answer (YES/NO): YES